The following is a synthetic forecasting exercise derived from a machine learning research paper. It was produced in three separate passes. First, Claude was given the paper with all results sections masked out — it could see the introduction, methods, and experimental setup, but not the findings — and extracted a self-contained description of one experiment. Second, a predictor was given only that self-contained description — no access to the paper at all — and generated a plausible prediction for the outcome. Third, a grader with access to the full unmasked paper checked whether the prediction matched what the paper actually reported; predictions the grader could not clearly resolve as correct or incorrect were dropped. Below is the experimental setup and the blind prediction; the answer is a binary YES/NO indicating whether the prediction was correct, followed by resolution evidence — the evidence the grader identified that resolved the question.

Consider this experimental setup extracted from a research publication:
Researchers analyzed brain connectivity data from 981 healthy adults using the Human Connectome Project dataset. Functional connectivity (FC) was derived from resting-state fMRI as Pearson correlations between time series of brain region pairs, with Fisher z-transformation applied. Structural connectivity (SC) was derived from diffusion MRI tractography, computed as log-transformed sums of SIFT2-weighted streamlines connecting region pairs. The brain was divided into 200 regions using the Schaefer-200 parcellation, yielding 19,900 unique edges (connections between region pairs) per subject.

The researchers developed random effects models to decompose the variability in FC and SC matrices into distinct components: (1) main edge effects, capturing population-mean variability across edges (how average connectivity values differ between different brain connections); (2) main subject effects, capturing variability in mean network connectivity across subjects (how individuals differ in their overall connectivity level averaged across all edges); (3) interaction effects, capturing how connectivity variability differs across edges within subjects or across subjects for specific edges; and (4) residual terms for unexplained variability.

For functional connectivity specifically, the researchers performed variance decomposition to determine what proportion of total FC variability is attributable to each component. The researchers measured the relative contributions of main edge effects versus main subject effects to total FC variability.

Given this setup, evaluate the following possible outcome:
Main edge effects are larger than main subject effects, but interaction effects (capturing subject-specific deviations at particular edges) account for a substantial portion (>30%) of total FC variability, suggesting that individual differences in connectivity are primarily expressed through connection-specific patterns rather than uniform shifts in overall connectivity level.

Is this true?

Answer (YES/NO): NO